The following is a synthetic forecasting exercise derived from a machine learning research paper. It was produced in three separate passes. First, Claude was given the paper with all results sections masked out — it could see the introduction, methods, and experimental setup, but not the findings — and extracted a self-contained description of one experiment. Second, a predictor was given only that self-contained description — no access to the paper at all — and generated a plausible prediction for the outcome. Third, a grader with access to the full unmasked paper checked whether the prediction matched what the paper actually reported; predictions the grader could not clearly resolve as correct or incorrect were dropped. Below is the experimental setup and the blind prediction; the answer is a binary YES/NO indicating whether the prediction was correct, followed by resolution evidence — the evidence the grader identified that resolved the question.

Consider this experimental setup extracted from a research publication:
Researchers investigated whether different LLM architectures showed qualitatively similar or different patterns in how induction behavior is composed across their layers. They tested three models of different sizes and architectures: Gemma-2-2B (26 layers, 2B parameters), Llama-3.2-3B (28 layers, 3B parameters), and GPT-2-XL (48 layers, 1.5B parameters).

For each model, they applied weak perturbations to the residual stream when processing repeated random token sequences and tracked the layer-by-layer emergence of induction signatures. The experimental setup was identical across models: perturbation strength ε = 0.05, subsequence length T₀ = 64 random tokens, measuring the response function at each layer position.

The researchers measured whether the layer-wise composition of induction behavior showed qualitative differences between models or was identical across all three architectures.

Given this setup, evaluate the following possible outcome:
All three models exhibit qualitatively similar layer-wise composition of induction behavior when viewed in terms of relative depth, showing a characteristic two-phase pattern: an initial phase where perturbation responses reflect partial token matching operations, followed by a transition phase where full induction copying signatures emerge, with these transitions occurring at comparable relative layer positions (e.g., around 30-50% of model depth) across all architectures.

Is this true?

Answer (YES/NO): NO